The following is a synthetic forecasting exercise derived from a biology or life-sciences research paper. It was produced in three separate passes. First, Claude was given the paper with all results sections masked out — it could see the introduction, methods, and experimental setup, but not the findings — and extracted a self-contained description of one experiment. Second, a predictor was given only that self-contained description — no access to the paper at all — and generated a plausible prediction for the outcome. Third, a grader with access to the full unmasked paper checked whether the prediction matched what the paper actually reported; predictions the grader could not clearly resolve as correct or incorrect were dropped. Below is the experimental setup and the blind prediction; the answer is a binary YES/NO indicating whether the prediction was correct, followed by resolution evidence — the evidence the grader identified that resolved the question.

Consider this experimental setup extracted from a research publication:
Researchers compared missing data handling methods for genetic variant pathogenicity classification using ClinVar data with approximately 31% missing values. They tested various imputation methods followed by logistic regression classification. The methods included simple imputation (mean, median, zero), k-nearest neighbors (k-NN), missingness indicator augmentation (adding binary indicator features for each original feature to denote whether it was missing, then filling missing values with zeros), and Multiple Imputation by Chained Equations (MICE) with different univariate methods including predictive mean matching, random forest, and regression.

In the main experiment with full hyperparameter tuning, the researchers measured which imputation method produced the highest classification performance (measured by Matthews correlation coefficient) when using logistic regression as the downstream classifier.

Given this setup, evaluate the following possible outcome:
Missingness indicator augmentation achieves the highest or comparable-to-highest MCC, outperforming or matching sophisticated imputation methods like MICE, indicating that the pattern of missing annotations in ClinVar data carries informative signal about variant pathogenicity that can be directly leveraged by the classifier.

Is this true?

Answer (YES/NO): YES